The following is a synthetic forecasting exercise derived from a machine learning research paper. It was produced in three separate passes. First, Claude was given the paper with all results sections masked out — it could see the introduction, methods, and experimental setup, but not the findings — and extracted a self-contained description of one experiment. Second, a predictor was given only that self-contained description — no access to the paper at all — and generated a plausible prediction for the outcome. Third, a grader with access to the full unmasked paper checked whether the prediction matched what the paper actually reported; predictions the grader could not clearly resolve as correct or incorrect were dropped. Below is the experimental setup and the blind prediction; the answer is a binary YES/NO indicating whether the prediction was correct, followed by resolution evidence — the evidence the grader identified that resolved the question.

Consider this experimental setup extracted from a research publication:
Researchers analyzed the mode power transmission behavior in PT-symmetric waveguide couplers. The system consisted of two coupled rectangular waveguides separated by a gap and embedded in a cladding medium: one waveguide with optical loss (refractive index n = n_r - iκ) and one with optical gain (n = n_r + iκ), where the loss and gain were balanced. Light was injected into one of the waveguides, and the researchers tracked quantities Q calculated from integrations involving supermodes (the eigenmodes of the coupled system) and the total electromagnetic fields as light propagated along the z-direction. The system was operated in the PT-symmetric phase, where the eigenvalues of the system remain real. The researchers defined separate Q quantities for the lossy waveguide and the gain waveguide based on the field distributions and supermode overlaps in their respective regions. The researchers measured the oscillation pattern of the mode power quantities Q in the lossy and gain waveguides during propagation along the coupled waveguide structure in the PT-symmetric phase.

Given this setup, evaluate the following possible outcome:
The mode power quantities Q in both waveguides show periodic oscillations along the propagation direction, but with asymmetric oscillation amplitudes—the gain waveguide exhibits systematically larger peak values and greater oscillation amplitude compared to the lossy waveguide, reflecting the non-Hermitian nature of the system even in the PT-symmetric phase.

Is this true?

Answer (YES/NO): NO